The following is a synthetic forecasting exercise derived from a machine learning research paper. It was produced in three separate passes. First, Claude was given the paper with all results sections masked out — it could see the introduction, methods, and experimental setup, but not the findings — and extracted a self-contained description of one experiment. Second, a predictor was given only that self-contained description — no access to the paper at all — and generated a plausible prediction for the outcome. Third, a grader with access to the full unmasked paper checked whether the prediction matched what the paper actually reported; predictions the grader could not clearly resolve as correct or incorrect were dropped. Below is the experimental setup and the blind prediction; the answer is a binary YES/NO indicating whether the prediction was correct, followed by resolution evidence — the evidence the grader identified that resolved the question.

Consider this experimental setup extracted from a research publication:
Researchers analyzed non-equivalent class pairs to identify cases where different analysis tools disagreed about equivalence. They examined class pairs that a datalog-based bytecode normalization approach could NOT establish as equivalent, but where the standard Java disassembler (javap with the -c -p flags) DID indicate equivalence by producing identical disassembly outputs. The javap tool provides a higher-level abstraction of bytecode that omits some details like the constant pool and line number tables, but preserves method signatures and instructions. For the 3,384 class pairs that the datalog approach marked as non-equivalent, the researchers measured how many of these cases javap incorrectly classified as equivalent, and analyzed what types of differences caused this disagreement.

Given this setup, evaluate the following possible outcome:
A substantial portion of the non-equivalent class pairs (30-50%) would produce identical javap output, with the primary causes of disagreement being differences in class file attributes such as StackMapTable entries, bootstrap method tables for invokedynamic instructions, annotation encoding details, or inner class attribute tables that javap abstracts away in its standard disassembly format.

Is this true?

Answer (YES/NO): NO